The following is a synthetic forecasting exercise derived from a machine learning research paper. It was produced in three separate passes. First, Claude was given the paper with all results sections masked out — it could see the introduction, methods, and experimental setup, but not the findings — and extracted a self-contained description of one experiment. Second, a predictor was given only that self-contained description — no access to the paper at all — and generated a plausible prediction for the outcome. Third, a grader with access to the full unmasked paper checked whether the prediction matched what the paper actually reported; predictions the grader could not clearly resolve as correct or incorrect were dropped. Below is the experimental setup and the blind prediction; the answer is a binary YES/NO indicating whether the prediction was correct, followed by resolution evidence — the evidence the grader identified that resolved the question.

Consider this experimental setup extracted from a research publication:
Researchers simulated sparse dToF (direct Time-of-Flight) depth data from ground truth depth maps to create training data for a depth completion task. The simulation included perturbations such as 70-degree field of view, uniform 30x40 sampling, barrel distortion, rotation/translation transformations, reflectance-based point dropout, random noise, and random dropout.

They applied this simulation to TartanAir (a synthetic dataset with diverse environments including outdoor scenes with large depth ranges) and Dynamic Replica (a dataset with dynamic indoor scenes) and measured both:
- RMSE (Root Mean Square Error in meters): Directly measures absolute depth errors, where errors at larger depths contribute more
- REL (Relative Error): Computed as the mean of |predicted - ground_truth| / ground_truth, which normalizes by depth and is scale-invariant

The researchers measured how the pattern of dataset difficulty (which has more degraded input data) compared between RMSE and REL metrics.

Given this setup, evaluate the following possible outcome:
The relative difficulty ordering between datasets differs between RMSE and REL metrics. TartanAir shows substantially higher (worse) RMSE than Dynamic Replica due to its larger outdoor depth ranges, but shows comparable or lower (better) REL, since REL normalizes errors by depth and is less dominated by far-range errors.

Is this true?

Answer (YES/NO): NO